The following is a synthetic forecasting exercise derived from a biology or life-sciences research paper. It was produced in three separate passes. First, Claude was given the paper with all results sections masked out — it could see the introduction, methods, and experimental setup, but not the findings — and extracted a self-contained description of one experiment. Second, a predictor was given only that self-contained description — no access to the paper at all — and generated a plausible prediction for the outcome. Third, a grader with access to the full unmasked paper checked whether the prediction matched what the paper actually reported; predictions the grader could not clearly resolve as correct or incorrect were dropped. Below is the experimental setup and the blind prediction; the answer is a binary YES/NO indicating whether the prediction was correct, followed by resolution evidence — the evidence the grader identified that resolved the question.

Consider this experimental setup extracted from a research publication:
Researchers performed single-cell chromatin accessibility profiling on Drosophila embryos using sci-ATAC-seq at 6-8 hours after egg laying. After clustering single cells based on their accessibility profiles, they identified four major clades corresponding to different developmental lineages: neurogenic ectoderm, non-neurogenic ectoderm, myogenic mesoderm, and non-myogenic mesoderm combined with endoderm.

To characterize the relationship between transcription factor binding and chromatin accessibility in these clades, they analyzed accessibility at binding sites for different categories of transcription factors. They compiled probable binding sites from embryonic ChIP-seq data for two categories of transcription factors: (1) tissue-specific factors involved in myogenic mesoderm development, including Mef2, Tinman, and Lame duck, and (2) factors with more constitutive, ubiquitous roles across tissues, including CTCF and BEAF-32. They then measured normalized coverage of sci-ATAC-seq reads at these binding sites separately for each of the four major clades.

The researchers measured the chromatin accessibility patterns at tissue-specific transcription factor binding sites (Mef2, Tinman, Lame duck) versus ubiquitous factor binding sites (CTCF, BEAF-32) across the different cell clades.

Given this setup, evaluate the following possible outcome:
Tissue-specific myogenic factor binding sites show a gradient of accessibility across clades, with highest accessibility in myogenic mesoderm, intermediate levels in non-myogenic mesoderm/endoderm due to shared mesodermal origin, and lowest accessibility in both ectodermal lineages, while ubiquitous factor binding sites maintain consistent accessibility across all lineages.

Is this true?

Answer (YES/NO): YES